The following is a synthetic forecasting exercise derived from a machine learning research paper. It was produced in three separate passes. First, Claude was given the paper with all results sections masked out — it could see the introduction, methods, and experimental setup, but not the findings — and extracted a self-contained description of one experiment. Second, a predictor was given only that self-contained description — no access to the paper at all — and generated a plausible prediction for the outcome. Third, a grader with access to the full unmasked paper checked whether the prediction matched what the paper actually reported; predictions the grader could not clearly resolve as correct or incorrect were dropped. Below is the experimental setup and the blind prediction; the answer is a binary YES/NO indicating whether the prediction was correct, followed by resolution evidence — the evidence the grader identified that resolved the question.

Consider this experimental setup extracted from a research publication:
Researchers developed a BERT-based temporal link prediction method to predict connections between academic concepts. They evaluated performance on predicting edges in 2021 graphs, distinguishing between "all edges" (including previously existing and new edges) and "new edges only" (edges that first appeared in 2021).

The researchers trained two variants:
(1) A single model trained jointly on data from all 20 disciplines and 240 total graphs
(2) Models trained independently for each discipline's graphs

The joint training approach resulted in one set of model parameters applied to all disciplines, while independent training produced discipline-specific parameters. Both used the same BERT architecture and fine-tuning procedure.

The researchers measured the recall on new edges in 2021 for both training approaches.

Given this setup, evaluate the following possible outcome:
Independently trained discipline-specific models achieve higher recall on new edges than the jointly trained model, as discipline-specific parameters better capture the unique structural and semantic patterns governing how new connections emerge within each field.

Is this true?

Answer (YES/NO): NO